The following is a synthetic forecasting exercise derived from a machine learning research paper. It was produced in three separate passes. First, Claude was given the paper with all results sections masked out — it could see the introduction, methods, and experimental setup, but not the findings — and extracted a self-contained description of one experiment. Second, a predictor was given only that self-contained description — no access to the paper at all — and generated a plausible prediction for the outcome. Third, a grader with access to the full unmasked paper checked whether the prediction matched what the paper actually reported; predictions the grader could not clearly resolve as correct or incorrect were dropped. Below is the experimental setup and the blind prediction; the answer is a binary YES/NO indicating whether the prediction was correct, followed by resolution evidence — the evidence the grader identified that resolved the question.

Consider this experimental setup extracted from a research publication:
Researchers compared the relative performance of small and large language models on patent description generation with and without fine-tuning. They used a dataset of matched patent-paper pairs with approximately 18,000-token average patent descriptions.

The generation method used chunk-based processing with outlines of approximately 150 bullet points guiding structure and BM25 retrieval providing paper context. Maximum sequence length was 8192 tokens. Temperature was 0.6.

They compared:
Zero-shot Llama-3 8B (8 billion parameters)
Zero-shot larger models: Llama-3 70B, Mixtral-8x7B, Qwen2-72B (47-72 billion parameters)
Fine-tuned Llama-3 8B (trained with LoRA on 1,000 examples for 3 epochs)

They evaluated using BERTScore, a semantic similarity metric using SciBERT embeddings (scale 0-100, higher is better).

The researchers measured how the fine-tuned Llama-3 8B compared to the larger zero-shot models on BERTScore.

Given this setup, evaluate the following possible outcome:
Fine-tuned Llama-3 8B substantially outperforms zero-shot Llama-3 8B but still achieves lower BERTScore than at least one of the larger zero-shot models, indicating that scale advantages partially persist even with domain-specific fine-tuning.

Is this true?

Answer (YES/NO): NO